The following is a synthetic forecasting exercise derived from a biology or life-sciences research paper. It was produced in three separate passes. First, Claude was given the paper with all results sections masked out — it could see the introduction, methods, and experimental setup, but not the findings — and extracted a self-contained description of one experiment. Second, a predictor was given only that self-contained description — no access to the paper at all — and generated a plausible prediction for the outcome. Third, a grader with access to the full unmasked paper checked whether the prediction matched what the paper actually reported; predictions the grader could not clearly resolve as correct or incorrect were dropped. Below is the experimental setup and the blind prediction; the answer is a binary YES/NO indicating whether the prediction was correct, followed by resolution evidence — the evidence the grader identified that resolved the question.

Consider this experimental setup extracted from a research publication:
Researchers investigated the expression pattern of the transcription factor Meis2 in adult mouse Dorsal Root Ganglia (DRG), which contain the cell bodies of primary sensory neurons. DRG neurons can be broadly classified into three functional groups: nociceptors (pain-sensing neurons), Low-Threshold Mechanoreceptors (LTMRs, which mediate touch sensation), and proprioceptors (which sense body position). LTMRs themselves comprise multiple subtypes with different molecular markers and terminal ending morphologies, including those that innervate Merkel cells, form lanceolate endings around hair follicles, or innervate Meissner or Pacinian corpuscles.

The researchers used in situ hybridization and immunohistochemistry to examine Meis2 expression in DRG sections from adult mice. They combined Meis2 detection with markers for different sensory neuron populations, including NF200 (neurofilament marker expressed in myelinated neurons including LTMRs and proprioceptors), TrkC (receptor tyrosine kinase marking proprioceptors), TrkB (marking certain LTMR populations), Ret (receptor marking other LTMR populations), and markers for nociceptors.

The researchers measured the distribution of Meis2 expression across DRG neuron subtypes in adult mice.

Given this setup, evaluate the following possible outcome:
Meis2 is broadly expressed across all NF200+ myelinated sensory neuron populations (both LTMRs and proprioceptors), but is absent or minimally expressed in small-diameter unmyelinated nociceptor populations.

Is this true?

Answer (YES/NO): NO